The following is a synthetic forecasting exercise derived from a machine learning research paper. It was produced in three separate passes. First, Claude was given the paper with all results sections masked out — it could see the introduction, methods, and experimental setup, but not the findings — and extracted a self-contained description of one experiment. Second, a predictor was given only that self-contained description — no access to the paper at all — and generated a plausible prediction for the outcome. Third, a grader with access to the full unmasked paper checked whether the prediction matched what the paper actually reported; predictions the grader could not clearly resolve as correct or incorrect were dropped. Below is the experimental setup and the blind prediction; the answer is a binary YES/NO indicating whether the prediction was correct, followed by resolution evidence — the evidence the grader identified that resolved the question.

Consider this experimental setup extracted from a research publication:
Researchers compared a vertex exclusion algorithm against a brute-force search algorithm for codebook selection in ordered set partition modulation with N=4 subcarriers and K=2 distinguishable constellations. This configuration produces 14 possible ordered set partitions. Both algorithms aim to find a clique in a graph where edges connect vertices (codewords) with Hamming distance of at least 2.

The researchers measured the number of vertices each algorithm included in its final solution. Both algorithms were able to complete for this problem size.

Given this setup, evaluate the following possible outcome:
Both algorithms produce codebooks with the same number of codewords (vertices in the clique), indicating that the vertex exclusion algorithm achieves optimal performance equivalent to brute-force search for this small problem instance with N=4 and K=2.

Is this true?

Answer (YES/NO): YES